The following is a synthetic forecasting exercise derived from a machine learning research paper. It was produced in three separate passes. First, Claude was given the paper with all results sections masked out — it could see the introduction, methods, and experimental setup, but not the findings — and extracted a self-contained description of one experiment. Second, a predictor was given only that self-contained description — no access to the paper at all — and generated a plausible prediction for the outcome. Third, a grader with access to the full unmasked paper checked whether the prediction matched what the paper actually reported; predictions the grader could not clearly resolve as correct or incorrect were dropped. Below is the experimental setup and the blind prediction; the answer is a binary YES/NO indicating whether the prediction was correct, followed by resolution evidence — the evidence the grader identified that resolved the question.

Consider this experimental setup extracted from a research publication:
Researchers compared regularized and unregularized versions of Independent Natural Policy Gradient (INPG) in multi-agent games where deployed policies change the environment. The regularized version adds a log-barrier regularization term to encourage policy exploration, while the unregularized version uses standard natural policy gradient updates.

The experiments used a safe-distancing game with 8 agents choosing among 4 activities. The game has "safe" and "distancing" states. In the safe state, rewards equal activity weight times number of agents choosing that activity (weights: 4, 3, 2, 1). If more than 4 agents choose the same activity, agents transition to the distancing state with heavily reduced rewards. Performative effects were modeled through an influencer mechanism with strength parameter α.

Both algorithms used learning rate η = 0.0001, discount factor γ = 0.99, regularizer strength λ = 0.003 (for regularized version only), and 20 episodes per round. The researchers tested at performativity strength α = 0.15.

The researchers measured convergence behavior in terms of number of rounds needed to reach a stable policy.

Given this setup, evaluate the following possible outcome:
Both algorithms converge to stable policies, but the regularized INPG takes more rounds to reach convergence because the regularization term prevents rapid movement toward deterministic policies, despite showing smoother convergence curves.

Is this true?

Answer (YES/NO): NO